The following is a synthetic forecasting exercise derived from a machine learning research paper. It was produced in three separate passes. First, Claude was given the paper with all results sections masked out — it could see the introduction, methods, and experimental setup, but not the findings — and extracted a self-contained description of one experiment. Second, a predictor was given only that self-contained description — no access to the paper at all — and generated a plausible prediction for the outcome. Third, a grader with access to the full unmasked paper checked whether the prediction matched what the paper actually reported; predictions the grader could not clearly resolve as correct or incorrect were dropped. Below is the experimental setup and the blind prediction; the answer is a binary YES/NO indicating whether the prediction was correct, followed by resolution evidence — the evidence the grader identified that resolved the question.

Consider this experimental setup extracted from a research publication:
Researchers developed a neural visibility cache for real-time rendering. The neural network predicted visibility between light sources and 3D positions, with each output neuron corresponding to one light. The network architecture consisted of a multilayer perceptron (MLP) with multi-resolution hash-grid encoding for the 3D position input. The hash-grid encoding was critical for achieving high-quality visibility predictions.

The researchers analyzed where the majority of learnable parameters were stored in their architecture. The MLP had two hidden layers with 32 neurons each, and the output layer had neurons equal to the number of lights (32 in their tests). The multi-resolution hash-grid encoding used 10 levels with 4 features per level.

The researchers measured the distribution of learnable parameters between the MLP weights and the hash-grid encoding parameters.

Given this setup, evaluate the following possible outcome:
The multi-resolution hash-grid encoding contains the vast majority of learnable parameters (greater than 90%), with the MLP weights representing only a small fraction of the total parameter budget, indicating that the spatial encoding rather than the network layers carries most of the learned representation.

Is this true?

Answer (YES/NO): YES